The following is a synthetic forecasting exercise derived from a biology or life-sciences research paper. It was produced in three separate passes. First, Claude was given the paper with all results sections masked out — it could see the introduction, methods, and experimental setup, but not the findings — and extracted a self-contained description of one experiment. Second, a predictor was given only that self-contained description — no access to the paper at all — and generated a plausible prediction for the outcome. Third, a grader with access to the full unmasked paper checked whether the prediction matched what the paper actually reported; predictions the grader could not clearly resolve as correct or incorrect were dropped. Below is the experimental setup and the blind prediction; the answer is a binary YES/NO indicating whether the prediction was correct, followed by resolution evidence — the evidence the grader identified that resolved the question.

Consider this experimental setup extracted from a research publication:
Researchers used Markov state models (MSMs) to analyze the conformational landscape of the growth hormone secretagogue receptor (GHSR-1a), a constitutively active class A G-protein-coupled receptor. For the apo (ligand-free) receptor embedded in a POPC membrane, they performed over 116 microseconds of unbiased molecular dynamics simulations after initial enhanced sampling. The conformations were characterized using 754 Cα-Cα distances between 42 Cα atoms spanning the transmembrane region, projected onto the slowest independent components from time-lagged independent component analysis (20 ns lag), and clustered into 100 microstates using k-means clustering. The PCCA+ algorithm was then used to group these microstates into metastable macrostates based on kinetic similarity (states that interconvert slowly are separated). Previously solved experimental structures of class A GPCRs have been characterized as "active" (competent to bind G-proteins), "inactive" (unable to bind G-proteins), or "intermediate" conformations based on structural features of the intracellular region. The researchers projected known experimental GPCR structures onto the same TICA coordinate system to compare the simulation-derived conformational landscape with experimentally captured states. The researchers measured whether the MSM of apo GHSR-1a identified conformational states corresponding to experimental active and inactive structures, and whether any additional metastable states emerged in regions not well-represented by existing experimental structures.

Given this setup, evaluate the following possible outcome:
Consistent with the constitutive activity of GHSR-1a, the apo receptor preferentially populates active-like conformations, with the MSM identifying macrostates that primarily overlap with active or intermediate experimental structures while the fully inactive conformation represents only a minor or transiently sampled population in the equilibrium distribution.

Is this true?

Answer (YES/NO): NO